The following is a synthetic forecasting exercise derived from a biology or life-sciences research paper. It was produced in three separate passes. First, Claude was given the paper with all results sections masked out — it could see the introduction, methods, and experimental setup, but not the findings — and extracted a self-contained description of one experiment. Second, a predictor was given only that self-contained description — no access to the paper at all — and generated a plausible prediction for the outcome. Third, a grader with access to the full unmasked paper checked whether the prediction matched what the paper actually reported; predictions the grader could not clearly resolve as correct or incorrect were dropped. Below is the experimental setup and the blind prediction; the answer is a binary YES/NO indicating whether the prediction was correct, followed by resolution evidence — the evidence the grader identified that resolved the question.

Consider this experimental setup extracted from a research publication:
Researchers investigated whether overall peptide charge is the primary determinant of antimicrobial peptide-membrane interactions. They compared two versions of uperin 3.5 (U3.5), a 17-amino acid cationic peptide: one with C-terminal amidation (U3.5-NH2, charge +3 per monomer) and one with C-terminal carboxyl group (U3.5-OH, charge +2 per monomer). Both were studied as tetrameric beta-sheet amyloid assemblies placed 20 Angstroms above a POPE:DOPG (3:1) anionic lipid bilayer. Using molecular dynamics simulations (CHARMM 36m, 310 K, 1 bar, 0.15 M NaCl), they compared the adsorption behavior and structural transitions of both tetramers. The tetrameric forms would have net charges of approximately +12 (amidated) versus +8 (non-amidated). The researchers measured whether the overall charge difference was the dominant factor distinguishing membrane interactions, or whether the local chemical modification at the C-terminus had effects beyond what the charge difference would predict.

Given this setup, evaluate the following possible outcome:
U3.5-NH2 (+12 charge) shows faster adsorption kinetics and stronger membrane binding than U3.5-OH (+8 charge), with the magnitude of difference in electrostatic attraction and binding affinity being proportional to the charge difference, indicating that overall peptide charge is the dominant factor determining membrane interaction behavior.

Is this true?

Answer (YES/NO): NO